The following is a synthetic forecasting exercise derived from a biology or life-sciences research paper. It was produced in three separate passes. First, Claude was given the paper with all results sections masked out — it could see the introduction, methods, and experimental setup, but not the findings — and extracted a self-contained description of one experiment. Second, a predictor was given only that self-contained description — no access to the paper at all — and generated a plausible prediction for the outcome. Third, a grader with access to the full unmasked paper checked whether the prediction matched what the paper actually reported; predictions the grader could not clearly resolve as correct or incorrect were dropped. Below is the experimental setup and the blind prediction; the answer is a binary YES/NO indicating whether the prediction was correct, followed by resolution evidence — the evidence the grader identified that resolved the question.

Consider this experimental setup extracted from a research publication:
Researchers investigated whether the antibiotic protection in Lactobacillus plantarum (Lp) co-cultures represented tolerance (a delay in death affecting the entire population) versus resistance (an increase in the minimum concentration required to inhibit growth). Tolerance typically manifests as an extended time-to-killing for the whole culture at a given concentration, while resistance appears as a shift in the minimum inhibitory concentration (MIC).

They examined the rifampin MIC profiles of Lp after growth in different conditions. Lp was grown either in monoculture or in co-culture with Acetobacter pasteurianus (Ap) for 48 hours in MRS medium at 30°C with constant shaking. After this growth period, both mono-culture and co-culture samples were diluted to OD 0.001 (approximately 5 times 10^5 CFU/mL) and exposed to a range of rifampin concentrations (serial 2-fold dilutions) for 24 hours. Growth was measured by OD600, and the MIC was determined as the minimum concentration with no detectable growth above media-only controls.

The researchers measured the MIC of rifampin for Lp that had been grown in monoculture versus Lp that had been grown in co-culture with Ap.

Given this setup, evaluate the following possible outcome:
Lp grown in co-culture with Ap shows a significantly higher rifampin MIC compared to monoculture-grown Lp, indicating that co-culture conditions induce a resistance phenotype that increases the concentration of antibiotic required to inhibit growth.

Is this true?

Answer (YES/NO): NO